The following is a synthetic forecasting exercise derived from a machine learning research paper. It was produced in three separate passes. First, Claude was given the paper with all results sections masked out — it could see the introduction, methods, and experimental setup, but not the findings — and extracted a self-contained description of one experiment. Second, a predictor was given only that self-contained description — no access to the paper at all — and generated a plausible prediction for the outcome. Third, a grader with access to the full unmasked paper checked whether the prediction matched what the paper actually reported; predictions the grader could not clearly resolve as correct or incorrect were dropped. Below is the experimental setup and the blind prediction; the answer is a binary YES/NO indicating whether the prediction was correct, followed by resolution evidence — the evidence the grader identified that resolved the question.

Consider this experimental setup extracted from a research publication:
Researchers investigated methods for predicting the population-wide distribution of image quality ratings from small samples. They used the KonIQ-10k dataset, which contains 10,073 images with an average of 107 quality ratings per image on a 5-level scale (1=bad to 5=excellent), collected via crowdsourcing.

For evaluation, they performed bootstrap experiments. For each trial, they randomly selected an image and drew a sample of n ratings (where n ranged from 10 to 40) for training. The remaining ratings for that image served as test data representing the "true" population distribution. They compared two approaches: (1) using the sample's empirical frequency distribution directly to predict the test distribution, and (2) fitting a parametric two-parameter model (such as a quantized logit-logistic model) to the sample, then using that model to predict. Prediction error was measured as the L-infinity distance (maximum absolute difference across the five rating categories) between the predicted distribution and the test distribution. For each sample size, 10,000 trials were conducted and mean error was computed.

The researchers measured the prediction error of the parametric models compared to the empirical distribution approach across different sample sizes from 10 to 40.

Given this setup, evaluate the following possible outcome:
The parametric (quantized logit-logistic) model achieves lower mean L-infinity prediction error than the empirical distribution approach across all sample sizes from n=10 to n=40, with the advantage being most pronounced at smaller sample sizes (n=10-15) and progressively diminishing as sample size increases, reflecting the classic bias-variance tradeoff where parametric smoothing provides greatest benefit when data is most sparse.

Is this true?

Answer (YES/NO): NO